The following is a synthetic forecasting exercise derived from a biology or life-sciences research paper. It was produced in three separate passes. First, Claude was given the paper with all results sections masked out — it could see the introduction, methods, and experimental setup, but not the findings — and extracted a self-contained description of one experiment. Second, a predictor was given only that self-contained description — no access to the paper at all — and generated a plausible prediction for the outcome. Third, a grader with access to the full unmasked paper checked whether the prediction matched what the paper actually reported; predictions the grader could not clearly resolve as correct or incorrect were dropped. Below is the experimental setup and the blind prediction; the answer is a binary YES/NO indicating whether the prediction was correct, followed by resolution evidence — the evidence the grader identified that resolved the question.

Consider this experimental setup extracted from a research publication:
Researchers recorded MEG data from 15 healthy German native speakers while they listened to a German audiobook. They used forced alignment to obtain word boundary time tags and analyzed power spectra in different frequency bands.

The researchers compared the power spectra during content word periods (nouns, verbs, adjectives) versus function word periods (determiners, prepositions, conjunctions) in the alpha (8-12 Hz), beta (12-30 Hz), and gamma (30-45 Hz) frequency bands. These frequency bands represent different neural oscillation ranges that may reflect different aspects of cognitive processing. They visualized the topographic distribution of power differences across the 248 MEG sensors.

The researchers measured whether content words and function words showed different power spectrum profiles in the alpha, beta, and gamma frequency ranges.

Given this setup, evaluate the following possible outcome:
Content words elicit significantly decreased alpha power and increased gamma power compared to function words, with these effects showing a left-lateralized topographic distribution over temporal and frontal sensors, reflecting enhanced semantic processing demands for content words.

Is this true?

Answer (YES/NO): NO